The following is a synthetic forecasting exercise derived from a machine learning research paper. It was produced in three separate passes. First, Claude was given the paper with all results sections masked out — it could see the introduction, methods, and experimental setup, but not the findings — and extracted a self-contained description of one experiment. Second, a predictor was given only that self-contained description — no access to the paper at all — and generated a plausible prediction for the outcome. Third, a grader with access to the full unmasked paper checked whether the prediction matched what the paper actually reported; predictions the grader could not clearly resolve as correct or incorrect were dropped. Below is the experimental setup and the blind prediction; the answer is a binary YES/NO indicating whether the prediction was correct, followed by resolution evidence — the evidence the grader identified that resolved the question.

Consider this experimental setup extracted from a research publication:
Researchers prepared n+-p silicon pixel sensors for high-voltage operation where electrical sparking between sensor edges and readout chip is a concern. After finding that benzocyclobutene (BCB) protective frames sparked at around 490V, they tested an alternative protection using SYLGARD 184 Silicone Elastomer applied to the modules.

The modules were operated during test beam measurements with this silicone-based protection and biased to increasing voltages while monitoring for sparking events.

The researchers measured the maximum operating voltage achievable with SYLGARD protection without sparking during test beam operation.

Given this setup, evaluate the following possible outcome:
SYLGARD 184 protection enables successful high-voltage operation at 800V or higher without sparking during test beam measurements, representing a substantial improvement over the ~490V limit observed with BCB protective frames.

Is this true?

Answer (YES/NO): YES